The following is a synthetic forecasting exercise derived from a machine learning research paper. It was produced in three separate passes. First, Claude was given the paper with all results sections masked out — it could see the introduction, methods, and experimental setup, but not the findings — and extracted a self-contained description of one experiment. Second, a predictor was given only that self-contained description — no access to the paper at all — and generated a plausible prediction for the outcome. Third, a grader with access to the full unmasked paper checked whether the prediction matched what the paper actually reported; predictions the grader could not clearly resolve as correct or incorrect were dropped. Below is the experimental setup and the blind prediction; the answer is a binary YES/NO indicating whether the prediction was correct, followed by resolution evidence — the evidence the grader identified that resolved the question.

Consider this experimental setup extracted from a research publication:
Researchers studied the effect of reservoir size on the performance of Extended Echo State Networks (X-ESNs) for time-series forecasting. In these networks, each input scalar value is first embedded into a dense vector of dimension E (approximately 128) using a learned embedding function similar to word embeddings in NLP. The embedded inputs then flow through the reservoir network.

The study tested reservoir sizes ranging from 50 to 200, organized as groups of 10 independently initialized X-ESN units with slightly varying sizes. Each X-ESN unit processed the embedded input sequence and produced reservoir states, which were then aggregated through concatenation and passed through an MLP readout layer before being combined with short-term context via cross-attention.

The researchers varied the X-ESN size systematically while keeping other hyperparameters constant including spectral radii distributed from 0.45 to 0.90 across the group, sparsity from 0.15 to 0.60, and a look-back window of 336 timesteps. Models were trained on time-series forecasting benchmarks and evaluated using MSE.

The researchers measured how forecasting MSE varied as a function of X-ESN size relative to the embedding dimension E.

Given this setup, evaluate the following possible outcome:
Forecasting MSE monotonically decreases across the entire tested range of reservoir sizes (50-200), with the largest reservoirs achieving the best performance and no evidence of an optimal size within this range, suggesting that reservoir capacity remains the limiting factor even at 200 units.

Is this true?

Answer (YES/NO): NO